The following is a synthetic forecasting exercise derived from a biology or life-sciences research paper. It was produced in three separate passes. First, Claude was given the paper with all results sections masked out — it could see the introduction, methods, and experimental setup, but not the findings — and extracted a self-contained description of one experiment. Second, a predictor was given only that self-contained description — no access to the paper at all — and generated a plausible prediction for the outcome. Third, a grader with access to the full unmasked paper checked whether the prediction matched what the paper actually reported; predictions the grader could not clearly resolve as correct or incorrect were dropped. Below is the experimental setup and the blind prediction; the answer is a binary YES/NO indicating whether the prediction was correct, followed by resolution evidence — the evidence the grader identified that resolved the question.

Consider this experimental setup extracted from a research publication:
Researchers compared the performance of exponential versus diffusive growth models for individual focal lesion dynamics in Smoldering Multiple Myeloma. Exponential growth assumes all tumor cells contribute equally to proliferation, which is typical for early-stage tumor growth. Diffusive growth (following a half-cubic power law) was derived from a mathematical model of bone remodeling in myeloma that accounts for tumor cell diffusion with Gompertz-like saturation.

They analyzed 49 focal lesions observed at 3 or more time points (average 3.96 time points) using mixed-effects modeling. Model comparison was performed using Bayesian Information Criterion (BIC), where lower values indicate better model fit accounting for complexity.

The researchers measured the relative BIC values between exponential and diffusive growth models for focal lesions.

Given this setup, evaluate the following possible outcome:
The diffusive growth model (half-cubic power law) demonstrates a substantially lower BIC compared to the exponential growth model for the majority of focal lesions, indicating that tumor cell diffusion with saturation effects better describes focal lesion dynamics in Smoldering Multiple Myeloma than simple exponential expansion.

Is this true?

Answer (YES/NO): YES